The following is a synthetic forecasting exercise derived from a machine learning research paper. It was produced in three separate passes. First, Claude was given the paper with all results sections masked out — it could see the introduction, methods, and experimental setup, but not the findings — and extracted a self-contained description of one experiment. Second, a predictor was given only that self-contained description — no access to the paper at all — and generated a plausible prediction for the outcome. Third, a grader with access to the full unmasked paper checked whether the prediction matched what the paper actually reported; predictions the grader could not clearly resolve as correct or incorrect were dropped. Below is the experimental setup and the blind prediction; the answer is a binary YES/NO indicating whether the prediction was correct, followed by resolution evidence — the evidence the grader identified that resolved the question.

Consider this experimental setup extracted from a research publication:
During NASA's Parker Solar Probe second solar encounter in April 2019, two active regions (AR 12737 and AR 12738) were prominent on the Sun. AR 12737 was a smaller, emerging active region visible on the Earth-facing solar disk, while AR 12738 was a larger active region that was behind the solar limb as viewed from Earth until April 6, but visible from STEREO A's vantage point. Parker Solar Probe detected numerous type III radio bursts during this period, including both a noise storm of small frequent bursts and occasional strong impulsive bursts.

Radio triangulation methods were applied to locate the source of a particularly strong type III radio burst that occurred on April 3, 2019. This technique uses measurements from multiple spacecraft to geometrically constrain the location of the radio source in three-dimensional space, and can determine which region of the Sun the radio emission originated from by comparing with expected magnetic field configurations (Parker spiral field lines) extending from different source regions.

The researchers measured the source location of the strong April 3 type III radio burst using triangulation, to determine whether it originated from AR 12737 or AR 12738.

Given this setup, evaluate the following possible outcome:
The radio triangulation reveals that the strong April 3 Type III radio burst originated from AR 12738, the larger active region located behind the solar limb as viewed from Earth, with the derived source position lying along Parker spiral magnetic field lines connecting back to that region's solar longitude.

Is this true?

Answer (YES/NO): YES